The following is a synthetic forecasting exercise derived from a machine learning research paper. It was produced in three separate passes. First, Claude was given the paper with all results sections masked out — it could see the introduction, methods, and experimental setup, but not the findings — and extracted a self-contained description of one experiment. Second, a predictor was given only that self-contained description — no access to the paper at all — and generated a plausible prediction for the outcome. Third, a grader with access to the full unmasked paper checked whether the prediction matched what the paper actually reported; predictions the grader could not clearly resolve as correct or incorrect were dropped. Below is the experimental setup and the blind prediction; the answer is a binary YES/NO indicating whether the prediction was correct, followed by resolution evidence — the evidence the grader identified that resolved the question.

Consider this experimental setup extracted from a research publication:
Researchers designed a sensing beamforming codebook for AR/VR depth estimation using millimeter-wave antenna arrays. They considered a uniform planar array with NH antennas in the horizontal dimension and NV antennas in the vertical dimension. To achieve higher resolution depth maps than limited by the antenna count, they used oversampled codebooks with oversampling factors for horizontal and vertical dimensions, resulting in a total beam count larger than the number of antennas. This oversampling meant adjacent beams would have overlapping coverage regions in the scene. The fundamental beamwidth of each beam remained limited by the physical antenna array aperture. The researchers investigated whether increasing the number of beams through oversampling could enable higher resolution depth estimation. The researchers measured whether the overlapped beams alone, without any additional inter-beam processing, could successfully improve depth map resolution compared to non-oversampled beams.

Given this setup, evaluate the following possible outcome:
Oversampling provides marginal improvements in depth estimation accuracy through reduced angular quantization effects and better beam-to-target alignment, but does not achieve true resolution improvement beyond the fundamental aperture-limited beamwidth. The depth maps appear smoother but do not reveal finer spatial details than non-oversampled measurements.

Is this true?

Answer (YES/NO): NO